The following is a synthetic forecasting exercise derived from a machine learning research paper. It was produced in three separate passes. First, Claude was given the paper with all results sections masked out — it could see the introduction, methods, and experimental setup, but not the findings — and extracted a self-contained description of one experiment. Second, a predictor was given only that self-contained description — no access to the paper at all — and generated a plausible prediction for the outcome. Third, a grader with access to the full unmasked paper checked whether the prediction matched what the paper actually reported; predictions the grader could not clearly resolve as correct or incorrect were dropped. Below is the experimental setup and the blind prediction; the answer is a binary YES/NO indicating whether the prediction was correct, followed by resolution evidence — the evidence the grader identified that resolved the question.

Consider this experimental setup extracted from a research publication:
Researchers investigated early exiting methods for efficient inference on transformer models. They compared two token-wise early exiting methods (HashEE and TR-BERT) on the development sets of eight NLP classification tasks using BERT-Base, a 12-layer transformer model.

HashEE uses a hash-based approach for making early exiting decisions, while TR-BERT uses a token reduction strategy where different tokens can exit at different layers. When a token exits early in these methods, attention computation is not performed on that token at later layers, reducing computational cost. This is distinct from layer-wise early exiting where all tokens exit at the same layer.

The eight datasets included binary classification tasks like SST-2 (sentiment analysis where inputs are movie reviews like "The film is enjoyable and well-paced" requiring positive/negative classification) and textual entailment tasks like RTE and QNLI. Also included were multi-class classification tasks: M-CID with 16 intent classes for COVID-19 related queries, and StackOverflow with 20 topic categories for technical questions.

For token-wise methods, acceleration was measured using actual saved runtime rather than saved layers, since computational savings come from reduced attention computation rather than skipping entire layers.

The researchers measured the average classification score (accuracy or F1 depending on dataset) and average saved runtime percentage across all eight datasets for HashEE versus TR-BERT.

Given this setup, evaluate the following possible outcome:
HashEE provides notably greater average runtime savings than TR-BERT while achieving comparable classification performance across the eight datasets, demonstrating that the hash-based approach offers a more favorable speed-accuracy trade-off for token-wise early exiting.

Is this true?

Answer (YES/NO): NO